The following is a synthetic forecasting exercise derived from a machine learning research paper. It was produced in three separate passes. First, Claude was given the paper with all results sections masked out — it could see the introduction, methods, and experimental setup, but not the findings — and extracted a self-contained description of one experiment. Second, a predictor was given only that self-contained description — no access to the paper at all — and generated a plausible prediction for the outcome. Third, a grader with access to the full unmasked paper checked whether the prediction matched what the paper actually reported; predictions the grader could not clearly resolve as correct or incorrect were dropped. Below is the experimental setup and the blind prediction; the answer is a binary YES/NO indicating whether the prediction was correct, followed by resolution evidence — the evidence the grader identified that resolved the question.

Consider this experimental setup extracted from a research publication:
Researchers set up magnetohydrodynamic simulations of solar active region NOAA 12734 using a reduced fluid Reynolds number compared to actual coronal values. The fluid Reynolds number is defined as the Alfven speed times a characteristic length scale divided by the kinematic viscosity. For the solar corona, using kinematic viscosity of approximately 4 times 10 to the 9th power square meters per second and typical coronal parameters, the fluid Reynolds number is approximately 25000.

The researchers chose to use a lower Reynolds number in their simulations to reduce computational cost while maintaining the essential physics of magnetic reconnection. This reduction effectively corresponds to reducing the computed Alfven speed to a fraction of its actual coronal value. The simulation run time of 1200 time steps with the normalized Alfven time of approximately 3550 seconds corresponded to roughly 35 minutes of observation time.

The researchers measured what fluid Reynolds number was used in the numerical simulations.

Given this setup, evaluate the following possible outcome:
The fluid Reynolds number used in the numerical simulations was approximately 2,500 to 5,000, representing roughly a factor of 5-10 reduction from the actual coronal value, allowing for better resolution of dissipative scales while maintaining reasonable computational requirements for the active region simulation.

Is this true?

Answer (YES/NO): NO